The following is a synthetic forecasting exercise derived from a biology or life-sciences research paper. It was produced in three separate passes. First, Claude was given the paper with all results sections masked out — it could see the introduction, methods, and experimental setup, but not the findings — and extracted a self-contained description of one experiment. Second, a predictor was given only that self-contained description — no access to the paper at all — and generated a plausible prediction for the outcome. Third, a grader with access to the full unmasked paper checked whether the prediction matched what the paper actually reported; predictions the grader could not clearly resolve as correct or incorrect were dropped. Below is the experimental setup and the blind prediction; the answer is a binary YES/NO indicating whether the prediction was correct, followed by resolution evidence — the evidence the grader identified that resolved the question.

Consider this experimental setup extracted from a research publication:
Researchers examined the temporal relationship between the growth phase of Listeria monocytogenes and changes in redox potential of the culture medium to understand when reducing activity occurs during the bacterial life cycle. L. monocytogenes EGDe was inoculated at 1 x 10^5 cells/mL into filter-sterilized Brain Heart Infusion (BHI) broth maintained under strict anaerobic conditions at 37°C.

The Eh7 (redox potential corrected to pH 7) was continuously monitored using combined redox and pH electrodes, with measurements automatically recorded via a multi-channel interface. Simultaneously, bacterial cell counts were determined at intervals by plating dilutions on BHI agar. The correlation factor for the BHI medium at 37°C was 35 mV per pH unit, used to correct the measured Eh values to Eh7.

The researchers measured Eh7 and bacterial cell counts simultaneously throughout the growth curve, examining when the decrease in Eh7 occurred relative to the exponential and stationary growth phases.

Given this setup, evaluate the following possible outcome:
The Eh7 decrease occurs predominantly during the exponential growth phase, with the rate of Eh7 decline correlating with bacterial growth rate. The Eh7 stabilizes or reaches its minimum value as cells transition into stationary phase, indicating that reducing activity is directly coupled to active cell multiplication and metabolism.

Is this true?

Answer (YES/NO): NO